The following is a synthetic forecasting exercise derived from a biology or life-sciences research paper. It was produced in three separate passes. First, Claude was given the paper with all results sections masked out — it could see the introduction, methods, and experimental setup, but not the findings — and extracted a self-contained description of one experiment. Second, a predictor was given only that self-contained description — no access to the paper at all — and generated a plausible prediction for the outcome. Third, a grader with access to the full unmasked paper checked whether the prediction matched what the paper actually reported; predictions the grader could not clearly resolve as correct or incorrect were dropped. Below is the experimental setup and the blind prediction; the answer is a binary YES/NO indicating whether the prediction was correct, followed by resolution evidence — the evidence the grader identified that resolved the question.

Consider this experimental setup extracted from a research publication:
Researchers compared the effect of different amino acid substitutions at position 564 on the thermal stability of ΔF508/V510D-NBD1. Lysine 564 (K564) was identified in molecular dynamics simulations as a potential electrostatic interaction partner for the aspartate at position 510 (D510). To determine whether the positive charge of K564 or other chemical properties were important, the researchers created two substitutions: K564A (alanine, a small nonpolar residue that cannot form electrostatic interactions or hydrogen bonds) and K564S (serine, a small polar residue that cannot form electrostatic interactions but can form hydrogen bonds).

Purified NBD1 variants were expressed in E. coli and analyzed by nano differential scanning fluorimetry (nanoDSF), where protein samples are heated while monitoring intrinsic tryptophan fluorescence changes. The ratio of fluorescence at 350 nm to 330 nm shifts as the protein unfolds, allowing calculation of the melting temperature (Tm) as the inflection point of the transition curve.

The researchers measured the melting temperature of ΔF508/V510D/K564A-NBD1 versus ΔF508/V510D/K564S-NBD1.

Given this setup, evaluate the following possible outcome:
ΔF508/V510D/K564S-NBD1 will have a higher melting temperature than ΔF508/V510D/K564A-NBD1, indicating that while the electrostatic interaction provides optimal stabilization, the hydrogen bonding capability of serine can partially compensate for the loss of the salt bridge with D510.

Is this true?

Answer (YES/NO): NO